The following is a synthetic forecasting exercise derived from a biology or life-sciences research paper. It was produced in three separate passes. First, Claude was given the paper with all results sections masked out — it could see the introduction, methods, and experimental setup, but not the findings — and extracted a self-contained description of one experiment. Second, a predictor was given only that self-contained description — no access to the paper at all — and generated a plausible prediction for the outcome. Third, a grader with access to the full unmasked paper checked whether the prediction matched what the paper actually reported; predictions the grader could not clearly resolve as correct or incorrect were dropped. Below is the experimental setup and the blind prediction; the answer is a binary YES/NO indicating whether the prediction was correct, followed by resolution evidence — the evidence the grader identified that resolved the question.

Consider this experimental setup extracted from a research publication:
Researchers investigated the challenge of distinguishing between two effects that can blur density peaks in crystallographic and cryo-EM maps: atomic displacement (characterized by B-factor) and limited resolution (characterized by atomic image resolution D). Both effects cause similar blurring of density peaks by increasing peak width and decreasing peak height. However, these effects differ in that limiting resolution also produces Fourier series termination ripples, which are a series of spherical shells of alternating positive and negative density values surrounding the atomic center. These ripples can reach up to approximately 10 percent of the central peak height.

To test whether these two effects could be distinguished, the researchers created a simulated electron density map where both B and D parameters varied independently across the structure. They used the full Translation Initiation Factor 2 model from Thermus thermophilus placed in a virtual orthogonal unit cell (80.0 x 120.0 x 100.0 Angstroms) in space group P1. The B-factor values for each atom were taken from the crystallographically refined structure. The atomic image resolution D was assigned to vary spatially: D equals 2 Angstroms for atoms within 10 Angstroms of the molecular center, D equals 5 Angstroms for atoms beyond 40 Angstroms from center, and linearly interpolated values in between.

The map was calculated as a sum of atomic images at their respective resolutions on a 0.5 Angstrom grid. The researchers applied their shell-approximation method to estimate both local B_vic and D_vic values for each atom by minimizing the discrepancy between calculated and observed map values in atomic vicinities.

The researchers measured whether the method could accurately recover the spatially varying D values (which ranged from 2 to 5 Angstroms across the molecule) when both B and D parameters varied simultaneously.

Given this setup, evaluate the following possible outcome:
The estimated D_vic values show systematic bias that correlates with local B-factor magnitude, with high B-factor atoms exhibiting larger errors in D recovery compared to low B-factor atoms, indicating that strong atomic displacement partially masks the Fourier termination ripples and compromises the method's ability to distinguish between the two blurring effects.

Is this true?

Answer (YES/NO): NO